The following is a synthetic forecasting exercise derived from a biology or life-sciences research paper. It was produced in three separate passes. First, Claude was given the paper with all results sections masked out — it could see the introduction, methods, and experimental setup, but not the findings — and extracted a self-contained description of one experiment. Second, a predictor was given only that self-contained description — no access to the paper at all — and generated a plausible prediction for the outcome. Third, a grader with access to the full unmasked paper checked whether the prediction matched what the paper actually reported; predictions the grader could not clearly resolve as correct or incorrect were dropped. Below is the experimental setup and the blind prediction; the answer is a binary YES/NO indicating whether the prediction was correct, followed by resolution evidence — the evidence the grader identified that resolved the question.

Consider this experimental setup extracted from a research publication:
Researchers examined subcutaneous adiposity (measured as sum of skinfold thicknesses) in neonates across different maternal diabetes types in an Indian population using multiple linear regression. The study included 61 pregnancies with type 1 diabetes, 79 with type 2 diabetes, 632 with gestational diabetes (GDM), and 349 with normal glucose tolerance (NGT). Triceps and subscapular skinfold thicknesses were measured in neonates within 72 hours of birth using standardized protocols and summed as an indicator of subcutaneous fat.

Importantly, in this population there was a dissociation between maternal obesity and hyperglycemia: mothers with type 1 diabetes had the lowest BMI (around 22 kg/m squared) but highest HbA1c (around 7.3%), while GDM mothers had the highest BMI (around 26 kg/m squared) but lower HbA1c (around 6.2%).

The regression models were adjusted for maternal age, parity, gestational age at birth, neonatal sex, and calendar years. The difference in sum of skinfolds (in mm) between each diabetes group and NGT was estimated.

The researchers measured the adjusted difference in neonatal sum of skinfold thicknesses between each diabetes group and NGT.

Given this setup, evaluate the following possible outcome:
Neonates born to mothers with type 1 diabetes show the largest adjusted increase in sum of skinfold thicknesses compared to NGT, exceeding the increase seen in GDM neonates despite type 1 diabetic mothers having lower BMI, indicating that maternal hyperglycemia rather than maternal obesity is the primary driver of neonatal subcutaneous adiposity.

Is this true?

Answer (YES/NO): YES